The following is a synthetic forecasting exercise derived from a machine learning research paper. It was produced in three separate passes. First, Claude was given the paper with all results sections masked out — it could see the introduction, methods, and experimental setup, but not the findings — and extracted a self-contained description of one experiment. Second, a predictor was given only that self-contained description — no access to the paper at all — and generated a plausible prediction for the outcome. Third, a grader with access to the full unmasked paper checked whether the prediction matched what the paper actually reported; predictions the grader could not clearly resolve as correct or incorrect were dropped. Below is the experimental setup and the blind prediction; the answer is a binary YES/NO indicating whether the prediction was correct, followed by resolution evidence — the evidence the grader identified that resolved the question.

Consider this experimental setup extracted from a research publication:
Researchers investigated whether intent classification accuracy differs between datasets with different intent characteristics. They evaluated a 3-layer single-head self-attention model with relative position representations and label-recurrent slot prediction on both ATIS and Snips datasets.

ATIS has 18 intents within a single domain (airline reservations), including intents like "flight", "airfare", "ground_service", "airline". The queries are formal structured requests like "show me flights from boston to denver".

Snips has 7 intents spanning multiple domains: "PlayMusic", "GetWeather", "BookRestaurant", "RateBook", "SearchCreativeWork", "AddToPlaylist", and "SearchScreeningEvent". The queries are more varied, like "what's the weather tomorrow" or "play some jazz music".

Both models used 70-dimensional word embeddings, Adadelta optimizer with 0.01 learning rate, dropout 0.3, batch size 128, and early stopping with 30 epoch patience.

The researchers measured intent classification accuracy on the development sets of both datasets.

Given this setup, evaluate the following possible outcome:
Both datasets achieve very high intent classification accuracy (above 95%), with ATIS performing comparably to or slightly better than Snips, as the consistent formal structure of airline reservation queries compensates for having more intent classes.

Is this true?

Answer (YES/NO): NO